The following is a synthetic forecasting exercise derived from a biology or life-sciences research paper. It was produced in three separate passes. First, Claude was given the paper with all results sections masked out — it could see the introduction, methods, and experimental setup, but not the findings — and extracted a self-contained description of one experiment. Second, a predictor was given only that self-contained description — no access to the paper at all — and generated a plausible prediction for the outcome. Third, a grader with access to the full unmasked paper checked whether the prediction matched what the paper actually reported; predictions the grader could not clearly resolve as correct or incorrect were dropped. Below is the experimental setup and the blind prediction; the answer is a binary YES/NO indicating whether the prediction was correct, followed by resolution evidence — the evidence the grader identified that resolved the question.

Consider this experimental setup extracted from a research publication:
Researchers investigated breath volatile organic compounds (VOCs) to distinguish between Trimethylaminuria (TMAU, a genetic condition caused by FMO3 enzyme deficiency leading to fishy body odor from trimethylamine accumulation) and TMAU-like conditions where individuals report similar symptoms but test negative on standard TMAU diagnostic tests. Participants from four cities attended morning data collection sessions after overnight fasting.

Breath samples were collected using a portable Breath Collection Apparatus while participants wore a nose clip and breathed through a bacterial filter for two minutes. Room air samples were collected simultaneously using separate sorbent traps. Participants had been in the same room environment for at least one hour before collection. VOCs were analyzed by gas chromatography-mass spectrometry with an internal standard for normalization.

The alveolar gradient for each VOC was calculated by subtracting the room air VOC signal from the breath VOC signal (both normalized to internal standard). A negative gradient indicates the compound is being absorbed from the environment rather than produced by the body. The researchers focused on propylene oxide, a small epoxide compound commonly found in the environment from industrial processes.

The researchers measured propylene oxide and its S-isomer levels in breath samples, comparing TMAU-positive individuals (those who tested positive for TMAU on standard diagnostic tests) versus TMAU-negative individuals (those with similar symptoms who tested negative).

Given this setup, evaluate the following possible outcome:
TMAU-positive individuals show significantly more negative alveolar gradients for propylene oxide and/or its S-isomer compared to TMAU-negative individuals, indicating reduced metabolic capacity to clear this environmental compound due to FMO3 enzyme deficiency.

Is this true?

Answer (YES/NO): YES